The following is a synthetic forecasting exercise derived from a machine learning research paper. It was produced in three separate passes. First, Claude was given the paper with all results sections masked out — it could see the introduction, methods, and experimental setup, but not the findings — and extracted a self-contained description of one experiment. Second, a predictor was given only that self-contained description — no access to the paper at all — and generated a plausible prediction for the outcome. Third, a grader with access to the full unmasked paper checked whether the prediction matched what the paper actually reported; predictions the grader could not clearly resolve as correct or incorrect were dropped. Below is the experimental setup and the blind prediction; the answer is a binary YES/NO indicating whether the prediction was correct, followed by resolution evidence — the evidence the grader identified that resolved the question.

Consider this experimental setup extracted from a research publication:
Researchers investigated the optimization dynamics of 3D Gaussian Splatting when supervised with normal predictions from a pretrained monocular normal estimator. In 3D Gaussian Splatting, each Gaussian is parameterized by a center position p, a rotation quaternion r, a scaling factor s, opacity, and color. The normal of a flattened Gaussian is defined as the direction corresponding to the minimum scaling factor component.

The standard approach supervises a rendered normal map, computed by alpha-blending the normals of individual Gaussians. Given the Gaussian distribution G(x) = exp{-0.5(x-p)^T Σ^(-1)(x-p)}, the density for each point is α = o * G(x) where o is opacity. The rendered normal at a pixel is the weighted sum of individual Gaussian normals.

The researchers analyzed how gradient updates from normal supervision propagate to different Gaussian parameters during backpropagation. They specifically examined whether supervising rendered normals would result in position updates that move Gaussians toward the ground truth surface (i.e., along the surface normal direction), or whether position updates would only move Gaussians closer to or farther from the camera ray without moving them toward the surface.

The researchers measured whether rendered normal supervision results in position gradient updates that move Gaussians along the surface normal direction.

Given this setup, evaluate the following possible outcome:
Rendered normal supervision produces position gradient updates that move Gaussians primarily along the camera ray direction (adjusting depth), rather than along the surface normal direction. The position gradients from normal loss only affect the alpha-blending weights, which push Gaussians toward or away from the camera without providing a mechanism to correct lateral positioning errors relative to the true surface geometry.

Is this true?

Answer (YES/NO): NO